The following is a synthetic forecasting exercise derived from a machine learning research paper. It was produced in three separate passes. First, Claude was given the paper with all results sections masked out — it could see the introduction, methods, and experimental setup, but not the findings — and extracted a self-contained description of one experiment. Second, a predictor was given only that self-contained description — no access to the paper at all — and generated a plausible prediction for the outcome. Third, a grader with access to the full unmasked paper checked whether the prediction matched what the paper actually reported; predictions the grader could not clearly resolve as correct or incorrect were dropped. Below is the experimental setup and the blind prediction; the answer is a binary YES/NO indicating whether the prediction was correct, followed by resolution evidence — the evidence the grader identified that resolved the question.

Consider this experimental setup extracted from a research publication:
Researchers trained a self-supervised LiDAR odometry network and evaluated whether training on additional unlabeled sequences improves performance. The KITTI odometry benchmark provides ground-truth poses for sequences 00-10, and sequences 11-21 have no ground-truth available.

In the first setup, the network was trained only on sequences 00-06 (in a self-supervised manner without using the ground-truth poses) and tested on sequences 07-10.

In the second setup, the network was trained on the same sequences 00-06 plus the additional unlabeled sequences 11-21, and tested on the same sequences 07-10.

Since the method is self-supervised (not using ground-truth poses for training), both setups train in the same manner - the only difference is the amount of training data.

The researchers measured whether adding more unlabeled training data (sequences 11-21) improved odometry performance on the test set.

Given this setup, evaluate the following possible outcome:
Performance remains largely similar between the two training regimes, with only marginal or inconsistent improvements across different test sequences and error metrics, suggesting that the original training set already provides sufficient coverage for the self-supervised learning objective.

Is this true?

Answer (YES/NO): NO